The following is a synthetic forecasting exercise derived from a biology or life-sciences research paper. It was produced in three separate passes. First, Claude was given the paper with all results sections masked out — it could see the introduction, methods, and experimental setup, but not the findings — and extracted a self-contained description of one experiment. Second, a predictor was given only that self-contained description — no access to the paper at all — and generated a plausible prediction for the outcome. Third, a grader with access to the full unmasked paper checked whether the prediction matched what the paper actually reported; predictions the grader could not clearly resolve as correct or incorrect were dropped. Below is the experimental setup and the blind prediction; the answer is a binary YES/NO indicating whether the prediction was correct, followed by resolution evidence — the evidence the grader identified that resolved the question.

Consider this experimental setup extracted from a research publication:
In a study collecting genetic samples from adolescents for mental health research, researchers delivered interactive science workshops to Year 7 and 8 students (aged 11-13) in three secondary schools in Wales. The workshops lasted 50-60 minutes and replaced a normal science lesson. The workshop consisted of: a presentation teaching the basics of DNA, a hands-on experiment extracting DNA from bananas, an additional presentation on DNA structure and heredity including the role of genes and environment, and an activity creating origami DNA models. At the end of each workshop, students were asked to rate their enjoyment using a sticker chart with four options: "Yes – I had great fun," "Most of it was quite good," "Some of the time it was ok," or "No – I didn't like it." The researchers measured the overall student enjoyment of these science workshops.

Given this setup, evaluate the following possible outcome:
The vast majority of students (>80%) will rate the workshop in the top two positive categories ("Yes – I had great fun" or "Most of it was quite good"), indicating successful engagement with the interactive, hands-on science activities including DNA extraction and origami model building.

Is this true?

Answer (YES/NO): YES